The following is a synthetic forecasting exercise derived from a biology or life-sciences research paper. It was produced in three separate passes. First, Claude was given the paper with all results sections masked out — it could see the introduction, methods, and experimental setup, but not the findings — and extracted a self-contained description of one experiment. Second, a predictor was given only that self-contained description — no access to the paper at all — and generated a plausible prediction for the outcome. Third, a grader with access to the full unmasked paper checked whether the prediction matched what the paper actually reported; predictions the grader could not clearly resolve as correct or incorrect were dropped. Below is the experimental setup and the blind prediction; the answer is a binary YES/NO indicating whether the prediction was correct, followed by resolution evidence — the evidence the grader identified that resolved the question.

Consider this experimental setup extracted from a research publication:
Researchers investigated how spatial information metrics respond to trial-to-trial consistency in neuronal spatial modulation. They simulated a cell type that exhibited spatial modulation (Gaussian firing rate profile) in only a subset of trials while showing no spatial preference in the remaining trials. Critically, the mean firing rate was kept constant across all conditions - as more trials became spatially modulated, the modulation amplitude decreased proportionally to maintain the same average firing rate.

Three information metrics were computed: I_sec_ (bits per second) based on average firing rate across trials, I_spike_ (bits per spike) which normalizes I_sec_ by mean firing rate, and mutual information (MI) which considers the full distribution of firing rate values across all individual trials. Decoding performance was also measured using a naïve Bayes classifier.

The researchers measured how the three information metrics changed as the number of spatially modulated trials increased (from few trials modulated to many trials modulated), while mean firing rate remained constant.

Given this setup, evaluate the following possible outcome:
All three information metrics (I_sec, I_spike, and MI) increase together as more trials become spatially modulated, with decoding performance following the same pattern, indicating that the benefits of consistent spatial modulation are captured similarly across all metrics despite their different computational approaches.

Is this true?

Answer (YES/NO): NO